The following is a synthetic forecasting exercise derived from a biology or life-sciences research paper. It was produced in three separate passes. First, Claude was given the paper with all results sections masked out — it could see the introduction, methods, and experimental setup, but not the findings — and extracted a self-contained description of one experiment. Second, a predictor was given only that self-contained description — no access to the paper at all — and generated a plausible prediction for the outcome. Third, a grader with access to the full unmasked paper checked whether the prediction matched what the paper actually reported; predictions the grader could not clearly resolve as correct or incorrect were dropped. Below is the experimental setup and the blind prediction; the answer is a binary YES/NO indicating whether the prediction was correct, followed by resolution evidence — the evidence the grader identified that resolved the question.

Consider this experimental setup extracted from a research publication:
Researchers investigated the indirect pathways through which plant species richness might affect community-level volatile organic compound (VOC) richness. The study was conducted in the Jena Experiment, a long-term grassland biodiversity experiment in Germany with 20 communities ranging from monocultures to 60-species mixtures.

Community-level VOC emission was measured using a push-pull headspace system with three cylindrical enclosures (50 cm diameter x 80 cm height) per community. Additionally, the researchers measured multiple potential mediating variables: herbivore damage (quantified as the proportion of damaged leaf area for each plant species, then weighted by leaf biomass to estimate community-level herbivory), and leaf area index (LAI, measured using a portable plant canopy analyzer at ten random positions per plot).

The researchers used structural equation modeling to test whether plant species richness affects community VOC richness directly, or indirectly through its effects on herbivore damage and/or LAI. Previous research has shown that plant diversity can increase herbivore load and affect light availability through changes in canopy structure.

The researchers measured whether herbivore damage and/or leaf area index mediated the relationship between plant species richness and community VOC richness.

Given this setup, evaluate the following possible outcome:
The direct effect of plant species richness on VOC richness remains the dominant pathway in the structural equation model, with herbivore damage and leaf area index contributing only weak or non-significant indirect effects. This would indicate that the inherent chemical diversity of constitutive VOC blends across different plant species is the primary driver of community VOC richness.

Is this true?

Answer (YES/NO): NO